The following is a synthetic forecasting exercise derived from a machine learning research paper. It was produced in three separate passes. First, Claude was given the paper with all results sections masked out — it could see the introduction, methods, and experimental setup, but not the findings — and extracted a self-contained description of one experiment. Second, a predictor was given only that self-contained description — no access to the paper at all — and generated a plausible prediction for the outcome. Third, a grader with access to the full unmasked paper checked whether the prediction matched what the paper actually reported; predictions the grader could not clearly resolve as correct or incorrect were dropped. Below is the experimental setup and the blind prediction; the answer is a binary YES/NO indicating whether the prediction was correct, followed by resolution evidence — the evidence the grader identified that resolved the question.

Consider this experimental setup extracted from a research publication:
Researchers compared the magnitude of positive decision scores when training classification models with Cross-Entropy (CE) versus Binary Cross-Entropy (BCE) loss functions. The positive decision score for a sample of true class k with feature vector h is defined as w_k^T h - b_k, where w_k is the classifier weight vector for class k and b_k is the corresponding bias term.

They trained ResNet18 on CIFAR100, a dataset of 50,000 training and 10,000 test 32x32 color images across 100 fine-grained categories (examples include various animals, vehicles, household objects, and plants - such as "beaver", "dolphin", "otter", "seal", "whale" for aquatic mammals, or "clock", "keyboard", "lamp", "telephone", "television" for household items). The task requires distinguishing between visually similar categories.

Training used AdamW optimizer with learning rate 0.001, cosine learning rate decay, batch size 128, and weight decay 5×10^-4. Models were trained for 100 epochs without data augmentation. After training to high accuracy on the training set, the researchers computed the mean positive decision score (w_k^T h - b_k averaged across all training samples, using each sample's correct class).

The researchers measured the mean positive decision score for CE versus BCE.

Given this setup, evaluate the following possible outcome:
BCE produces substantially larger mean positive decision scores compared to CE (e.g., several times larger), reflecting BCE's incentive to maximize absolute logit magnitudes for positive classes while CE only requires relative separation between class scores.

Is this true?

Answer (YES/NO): NO